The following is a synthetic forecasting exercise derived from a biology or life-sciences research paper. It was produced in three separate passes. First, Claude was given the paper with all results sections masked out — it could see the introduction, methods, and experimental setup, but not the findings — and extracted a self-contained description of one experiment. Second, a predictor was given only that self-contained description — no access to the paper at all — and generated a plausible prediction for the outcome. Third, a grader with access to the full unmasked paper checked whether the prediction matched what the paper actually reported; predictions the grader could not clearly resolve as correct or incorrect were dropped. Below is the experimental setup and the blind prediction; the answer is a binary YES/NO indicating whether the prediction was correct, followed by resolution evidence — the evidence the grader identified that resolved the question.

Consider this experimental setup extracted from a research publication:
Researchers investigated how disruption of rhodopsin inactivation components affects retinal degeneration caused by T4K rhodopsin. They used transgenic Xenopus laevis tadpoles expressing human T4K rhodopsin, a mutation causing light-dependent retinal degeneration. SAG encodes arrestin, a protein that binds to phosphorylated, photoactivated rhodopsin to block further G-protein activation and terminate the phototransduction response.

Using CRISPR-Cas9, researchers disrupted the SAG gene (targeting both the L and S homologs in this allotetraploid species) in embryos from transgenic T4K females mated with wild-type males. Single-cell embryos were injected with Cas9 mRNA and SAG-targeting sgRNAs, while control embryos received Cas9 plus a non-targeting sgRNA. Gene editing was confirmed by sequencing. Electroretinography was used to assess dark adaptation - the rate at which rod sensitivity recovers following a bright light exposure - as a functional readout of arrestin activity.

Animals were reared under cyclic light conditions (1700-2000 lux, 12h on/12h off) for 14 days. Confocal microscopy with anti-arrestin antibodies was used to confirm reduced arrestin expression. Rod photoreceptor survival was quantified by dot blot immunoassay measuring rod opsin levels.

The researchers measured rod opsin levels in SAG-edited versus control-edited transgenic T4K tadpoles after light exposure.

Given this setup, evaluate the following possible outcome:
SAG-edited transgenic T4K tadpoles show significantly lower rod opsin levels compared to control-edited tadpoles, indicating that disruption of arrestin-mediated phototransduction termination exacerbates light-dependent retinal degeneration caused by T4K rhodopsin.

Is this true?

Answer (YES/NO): YES